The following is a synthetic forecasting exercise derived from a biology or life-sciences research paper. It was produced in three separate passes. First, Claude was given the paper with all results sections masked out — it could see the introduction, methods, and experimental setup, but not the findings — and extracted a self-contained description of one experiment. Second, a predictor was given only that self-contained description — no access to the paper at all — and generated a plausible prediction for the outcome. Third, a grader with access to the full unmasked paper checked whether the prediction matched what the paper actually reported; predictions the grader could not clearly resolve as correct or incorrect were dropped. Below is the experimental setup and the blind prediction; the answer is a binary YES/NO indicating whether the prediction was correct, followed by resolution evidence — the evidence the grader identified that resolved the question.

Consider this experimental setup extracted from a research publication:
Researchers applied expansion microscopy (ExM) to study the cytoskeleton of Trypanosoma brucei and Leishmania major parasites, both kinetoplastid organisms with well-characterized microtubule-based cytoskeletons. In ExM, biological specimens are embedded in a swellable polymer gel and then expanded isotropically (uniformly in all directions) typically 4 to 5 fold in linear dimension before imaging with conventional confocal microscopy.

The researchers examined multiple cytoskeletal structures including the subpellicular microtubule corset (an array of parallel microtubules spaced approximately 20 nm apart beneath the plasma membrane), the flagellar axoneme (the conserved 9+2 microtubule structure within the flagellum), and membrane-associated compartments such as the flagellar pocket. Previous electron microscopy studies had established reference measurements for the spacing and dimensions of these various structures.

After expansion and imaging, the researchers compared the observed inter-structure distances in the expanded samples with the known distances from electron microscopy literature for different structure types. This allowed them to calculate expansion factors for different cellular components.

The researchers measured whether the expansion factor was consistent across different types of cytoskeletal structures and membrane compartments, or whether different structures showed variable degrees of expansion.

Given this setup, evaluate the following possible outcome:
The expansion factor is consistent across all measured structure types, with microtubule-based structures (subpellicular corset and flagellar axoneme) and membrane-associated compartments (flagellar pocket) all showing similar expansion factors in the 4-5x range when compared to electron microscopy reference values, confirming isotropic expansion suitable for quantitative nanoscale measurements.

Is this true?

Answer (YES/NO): NO